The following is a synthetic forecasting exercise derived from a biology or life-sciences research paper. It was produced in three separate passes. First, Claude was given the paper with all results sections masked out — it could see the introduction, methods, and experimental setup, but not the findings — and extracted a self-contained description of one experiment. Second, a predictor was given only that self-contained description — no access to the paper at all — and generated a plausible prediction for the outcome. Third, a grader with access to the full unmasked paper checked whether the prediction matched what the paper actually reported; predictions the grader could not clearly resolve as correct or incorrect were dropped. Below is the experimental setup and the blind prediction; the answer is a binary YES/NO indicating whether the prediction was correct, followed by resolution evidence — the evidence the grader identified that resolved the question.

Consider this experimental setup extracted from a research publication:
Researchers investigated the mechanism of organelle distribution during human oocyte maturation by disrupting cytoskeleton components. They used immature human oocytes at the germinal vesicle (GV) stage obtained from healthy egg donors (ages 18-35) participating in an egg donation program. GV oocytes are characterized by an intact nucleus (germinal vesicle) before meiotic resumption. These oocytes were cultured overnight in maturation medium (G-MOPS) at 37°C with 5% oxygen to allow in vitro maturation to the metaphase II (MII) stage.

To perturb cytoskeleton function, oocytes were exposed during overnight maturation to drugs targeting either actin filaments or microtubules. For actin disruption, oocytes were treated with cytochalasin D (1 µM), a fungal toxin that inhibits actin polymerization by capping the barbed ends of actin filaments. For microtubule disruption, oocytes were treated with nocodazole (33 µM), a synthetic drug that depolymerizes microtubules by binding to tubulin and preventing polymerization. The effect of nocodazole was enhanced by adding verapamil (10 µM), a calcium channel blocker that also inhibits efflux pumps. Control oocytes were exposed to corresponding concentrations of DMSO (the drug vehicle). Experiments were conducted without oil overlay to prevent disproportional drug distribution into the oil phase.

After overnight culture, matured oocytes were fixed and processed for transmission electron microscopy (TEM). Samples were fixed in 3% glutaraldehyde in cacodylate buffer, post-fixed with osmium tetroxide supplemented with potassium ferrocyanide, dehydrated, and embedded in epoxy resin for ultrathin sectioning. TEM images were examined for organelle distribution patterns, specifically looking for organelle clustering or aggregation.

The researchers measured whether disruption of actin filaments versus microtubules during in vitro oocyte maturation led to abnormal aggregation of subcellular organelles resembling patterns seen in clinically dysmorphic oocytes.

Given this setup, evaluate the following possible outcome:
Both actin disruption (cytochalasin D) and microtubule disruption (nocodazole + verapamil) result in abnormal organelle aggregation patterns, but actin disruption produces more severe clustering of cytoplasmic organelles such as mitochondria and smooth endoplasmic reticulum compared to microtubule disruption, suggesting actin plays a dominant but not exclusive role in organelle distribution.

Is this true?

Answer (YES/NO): NO